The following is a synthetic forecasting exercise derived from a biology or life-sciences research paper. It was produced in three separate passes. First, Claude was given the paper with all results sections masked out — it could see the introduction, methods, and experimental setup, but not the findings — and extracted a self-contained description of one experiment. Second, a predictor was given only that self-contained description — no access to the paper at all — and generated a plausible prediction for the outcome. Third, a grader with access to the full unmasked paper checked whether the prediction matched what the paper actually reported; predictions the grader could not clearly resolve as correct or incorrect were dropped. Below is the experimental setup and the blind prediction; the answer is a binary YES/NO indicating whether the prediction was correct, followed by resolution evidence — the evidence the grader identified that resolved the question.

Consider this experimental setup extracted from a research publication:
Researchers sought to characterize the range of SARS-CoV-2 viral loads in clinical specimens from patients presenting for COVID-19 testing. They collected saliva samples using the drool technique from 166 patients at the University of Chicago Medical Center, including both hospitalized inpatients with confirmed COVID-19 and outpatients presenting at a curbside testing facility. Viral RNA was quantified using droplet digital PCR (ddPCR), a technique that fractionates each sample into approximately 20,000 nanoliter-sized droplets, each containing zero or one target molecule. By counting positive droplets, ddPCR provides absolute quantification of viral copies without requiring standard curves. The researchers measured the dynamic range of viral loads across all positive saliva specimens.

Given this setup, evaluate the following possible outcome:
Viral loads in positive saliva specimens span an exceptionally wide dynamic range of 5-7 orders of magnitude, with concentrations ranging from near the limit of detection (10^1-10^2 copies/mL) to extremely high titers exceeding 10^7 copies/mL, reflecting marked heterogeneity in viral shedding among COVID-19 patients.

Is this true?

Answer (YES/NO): YES